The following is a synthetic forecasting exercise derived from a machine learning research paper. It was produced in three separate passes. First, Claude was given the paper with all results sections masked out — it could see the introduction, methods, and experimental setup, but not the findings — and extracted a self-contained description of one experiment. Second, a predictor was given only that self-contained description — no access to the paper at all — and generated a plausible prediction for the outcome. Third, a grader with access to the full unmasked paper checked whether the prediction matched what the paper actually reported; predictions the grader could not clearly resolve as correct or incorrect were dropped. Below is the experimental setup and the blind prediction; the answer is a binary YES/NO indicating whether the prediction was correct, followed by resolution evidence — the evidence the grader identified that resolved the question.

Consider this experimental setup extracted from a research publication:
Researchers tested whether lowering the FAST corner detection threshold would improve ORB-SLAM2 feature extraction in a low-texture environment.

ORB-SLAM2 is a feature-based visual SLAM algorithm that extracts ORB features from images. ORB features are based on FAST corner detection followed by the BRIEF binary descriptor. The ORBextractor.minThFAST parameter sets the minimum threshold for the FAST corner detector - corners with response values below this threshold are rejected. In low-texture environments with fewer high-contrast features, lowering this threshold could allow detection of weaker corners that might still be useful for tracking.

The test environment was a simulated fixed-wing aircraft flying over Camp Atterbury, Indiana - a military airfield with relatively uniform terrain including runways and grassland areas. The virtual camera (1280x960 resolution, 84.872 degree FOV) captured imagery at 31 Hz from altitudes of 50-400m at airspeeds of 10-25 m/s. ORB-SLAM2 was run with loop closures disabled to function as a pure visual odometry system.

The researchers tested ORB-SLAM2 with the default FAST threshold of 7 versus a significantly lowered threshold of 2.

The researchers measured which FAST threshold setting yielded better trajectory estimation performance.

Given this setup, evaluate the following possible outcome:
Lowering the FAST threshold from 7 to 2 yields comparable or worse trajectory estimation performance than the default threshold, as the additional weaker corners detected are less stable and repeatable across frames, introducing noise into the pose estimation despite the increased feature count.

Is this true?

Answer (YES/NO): YES